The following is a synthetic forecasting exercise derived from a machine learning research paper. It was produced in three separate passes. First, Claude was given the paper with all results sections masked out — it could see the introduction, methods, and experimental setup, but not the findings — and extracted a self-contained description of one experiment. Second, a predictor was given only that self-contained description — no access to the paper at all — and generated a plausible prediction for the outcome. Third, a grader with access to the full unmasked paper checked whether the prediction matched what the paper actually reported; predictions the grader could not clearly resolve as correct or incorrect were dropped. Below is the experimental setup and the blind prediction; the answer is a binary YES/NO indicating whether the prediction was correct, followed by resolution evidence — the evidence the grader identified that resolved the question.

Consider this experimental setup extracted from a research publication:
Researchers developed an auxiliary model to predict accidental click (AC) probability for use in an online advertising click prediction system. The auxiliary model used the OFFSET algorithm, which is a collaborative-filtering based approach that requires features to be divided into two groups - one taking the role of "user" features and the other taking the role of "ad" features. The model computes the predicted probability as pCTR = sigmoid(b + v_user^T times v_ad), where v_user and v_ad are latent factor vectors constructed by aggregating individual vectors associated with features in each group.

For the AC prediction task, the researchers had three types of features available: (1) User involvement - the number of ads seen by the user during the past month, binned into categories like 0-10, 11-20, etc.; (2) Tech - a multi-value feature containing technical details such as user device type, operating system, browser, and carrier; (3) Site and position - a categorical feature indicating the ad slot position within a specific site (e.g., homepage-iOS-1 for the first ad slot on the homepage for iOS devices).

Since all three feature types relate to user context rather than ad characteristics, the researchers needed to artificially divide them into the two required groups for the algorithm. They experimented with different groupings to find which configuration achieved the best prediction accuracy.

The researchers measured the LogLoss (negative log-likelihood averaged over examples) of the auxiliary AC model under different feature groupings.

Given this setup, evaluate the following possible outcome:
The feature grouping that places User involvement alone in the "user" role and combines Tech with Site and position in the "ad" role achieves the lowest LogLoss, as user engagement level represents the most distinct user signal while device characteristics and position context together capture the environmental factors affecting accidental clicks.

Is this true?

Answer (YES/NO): NO